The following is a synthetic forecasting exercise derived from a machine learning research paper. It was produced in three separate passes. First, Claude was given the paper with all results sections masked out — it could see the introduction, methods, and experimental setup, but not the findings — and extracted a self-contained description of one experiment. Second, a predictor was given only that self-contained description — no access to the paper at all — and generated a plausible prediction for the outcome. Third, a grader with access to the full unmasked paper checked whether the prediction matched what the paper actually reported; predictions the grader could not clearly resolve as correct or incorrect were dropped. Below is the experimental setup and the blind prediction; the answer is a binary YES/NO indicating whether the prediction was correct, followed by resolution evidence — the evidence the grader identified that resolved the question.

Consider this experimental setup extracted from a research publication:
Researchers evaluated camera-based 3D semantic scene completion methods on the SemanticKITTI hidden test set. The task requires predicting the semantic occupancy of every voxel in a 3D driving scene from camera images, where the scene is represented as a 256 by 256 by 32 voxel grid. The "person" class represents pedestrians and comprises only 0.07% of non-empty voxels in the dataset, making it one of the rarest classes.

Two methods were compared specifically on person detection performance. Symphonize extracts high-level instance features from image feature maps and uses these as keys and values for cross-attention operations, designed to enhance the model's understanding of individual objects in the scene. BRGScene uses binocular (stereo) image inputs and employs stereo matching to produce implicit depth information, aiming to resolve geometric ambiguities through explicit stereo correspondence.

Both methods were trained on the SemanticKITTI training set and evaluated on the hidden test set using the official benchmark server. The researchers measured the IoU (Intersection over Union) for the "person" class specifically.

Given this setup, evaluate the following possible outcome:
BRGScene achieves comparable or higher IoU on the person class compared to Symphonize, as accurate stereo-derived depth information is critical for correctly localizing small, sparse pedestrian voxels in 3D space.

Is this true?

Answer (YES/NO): NO